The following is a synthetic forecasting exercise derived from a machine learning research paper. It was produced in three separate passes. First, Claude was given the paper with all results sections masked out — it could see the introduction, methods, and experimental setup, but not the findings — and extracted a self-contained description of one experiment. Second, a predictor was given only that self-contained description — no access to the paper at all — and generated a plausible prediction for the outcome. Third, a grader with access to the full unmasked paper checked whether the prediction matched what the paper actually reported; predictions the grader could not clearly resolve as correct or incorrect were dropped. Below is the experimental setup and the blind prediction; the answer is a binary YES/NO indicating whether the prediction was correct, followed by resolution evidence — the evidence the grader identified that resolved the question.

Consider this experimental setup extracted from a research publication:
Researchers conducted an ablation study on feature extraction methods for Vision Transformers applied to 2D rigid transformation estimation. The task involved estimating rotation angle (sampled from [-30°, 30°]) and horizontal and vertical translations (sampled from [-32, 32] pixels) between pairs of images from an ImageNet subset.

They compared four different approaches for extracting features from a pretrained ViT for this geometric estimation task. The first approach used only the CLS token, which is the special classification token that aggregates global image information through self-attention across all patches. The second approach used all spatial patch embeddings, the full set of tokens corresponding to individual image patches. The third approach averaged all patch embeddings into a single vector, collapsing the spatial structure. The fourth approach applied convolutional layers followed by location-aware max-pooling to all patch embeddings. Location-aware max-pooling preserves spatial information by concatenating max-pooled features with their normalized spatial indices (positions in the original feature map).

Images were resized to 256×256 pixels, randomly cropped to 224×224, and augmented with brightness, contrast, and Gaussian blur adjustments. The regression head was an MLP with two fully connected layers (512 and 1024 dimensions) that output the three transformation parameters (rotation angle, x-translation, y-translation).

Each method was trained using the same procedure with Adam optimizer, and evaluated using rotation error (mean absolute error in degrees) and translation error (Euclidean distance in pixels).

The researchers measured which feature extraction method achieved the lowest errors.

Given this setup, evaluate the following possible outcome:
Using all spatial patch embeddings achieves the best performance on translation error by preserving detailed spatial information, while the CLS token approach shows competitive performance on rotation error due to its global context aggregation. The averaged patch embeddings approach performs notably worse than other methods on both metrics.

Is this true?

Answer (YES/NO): NO